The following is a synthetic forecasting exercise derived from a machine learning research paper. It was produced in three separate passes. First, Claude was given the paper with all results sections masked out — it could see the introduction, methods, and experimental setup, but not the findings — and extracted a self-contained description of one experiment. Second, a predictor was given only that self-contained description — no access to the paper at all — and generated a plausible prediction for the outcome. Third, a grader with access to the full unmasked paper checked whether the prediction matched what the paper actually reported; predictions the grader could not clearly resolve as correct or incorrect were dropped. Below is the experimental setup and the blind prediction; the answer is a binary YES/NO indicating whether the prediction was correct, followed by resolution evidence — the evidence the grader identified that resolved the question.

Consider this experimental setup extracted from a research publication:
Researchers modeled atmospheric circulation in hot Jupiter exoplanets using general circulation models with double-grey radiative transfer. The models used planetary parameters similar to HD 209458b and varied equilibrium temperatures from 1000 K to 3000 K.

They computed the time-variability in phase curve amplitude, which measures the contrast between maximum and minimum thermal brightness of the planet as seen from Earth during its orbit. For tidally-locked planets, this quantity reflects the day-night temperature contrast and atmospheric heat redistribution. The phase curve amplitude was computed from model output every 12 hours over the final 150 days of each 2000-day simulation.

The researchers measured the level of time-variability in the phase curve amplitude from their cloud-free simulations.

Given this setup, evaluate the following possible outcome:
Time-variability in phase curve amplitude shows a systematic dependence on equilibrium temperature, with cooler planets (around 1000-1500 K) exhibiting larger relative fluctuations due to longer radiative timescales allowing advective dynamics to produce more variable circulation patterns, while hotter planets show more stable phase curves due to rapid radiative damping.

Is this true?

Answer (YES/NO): NO